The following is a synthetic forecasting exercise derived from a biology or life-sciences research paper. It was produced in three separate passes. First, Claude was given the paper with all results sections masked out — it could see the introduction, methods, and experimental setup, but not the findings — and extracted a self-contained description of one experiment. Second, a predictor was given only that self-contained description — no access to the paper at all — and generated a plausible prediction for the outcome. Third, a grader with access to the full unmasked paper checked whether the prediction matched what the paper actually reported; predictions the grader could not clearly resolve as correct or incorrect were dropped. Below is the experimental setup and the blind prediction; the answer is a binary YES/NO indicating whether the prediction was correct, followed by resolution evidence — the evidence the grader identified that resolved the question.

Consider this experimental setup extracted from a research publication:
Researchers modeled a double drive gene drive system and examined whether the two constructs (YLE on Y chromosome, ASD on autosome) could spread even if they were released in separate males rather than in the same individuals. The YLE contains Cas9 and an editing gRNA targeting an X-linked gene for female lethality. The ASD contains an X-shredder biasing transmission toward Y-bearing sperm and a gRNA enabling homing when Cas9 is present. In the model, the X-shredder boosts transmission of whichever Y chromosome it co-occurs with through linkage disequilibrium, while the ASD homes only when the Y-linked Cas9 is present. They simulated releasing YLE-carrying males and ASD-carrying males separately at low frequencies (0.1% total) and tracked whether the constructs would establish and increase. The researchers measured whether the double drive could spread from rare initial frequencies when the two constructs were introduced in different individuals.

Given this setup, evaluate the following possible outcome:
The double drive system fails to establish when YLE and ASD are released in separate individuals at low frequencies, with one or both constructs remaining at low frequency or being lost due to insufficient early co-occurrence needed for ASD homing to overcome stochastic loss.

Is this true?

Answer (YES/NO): NO